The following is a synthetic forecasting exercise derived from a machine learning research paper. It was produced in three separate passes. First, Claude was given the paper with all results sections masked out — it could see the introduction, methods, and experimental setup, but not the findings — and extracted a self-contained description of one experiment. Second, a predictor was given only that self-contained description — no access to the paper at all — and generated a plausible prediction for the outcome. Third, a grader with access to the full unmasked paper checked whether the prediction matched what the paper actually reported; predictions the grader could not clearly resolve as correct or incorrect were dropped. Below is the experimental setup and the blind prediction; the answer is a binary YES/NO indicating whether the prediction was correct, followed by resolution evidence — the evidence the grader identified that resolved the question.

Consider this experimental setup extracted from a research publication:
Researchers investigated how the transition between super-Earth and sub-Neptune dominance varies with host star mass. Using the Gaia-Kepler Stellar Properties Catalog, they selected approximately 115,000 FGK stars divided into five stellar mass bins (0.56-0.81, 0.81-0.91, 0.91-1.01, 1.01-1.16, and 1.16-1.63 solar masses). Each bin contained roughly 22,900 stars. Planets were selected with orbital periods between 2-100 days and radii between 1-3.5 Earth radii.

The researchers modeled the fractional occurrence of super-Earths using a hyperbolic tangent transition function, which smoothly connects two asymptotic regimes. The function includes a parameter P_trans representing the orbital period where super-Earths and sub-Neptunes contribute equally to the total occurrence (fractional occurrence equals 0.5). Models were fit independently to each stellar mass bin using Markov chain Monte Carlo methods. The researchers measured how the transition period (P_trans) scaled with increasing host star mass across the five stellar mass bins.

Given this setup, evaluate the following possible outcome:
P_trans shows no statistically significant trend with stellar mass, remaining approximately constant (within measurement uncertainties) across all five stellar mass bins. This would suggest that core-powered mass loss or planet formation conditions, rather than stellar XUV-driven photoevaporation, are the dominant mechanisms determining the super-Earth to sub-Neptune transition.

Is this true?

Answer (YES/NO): NO